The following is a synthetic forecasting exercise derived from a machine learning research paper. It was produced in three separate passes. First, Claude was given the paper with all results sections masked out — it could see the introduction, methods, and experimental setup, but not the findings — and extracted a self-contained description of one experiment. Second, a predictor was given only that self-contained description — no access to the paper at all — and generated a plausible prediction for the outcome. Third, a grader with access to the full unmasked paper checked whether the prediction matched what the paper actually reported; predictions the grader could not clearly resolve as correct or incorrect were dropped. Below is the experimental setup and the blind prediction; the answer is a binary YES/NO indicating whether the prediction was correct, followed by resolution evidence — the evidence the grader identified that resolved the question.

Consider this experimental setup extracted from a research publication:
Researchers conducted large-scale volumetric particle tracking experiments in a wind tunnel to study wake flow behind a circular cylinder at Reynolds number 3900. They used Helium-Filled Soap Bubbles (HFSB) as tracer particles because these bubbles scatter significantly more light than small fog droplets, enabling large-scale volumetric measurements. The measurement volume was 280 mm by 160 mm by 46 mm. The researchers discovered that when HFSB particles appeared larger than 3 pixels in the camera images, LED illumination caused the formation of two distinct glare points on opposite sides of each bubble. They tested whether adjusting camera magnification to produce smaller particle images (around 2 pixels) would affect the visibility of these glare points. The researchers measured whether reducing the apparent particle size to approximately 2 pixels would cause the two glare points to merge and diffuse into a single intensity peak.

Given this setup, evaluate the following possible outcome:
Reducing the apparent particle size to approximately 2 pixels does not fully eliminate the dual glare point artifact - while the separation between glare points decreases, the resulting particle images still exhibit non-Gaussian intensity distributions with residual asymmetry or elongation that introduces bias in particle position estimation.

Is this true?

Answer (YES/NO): NO